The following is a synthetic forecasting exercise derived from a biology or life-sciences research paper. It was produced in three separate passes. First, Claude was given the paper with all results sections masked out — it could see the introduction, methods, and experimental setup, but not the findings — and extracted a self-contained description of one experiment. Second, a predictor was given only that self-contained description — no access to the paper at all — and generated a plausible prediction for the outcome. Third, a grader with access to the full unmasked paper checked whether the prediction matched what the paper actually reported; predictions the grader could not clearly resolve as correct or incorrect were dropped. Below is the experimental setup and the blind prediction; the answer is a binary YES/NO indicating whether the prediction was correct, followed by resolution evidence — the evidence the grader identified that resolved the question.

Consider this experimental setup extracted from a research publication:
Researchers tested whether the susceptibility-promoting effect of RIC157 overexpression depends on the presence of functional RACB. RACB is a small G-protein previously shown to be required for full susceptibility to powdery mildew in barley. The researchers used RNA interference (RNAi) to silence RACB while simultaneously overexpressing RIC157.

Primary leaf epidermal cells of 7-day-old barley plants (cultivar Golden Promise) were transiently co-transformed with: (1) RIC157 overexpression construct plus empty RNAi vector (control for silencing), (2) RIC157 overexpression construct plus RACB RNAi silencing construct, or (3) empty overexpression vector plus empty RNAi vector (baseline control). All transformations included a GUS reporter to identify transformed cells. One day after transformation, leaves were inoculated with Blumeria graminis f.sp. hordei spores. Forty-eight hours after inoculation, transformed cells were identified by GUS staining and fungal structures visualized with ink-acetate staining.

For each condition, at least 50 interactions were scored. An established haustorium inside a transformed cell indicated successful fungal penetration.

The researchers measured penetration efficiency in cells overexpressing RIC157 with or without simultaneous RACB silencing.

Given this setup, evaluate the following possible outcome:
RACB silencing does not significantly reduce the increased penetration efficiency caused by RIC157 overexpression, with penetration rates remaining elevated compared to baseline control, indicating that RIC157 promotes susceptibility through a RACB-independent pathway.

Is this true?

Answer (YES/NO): NO